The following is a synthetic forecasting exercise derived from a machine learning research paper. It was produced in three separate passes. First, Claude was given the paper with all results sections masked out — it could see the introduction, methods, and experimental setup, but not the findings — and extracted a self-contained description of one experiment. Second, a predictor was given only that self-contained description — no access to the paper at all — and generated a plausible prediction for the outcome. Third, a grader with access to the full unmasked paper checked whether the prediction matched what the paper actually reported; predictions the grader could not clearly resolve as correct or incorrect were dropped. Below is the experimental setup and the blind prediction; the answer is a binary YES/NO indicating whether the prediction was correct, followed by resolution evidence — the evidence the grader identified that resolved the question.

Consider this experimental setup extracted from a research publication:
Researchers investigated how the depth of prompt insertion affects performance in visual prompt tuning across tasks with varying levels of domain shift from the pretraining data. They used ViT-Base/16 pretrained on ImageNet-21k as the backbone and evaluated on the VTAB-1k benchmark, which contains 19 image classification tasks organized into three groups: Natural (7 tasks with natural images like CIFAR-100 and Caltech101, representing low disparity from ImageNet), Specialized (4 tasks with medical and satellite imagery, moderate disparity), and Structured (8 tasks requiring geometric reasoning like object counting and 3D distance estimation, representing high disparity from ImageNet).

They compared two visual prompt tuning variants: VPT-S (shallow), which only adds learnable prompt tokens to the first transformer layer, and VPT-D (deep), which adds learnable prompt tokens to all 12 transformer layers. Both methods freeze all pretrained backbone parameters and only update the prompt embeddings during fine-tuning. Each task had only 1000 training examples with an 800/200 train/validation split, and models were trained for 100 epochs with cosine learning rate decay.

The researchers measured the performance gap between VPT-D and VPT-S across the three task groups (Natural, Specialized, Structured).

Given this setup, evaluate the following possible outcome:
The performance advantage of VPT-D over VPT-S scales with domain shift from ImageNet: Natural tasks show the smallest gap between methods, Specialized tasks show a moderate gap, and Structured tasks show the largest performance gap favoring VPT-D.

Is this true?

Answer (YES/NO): YES